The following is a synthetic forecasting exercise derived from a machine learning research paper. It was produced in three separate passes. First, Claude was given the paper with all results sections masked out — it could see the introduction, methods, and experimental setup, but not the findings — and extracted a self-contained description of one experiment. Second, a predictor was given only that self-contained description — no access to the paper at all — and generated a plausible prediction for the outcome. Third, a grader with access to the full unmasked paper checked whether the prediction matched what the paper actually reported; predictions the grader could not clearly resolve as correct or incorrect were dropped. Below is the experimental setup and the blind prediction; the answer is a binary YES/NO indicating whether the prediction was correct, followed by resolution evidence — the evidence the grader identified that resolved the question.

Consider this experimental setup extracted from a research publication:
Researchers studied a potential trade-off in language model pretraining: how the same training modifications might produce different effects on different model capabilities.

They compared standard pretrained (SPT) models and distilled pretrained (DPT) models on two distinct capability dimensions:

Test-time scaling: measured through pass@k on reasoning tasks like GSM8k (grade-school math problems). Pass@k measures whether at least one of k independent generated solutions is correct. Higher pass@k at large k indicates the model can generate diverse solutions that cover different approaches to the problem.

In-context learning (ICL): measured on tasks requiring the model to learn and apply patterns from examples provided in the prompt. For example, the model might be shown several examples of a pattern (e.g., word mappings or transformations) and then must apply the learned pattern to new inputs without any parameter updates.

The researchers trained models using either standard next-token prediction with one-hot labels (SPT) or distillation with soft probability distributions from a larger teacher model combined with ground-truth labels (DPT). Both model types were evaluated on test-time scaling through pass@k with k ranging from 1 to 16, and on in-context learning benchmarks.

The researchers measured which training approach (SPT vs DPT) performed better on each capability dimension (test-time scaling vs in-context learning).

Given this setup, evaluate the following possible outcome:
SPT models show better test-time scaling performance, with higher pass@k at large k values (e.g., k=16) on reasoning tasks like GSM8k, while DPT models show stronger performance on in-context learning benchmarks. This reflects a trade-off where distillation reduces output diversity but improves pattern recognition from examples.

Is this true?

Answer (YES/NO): NO